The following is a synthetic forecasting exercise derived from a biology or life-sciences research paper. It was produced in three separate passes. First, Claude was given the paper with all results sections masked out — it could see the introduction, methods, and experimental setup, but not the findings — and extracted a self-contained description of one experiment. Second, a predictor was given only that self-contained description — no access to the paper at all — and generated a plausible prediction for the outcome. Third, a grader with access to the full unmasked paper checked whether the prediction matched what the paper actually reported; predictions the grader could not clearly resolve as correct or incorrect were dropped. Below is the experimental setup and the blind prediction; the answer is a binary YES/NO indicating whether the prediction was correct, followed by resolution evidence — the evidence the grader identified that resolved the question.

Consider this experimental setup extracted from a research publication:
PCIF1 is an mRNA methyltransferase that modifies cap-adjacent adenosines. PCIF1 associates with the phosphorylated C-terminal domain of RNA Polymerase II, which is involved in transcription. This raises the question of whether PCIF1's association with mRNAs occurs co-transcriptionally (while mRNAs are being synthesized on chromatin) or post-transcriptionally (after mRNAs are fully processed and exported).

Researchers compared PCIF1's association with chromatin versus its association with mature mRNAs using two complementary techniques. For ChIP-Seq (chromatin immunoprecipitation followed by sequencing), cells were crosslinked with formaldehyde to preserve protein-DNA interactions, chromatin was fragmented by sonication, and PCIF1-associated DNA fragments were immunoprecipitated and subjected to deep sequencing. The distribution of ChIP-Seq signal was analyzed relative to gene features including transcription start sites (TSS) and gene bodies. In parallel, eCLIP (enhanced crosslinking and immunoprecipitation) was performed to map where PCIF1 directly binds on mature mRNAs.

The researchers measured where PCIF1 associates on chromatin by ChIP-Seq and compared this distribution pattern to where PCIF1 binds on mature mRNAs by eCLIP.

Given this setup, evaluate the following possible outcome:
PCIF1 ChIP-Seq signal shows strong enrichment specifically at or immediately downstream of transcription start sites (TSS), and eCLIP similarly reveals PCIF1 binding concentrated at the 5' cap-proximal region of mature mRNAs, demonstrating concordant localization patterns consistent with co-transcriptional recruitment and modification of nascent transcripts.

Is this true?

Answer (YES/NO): NO